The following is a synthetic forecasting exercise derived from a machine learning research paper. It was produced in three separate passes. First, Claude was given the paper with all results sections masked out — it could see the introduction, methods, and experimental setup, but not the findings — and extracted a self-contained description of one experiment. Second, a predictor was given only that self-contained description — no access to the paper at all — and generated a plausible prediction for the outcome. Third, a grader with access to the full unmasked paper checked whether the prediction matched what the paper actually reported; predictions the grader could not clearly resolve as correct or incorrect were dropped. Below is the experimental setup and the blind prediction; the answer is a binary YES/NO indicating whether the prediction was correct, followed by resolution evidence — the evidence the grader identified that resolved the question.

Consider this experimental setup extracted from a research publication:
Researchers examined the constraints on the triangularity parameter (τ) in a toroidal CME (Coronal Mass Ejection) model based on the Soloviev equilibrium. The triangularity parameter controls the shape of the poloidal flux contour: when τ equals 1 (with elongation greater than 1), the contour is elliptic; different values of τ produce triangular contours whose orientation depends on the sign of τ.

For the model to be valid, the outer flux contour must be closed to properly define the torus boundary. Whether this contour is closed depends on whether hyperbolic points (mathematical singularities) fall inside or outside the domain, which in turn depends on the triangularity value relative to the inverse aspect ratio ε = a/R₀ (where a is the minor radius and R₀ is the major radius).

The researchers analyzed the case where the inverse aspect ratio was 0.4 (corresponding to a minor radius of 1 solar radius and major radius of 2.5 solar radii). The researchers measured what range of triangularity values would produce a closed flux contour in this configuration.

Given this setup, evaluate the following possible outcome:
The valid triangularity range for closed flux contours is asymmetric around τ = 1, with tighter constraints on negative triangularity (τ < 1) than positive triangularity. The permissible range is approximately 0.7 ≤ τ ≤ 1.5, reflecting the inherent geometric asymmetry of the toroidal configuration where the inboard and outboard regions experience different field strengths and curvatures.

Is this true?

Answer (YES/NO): NO